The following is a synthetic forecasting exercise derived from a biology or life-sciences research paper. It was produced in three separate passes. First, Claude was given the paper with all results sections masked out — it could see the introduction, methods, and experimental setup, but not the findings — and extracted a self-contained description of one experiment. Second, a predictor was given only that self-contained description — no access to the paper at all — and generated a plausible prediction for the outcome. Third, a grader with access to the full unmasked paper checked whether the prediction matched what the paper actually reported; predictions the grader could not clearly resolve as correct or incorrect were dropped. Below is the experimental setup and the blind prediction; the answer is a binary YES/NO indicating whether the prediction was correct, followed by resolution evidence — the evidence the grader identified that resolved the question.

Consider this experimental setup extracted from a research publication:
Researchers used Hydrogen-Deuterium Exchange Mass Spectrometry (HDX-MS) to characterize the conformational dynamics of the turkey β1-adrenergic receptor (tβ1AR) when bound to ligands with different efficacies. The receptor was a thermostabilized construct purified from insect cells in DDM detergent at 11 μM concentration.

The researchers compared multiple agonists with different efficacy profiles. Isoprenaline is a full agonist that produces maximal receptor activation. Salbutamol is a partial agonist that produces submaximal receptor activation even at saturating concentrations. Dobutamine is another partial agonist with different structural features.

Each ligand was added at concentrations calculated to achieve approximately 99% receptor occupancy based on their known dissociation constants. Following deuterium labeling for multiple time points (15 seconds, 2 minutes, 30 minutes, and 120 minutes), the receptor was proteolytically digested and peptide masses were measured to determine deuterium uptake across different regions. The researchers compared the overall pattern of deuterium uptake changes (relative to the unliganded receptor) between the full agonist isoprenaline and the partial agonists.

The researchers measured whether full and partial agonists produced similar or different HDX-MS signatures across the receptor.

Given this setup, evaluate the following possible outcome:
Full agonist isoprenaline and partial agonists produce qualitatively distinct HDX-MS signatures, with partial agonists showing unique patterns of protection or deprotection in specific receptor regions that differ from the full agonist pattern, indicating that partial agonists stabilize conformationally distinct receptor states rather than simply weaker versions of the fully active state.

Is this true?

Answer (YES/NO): YES